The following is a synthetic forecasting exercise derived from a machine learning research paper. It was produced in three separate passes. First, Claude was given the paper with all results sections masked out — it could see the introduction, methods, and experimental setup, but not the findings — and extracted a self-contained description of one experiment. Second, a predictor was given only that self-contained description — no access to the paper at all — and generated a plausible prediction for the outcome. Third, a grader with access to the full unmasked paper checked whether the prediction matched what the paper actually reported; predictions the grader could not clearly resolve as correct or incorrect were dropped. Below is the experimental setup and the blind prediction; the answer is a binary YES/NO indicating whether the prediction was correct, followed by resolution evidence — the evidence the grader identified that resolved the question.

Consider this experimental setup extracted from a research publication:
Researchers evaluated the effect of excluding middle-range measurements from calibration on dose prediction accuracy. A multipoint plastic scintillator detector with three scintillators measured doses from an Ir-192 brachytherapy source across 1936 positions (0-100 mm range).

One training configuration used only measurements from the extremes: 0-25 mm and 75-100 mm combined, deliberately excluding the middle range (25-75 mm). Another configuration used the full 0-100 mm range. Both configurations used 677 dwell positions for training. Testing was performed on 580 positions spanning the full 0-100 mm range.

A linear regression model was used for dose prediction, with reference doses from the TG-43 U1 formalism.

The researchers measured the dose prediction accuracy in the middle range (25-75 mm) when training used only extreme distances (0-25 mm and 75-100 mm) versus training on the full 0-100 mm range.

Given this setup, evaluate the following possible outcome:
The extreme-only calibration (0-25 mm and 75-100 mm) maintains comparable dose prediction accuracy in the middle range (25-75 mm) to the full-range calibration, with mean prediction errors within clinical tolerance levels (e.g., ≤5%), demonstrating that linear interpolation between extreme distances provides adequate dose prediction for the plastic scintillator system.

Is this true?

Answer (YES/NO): NO